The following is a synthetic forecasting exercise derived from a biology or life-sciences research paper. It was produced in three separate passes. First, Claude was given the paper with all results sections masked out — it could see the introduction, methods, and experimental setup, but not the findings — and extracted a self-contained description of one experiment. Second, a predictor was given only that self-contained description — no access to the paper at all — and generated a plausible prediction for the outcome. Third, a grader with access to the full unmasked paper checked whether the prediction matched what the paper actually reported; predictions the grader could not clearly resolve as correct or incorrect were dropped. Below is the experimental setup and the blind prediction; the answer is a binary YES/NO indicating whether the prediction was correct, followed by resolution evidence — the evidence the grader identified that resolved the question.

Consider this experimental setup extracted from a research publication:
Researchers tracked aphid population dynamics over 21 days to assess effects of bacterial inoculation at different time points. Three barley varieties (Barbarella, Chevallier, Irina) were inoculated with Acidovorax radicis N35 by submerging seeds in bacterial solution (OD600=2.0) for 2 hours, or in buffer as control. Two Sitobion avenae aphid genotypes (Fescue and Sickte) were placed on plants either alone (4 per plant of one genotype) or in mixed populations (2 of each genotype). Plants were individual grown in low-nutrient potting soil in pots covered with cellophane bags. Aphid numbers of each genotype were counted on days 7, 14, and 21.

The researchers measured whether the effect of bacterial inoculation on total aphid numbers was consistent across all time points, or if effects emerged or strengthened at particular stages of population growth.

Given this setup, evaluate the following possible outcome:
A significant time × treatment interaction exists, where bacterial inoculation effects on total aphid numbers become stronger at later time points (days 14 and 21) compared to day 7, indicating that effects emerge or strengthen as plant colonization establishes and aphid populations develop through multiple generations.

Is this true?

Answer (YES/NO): YES